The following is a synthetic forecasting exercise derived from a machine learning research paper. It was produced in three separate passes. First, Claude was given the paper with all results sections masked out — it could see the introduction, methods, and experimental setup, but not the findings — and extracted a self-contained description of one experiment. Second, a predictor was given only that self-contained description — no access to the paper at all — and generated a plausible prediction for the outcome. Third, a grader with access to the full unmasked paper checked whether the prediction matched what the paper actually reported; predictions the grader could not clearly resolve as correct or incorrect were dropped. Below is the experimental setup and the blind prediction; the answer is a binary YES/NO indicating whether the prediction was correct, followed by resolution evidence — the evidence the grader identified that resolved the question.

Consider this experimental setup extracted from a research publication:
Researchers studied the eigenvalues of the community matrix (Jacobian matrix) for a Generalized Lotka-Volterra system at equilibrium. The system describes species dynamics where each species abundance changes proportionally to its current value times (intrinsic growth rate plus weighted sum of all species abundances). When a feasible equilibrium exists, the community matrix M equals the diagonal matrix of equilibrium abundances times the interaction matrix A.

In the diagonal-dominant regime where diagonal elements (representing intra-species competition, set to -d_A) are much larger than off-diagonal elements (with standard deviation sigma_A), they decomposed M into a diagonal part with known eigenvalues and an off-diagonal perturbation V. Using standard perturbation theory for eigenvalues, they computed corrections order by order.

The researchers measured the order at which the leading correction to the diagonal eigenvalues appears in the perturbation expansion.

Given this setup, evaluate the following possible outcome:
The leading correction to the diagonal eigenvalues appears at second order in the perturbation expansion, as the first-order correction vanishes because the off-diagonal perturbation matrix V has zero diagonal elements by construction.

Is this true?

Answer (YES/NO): YES